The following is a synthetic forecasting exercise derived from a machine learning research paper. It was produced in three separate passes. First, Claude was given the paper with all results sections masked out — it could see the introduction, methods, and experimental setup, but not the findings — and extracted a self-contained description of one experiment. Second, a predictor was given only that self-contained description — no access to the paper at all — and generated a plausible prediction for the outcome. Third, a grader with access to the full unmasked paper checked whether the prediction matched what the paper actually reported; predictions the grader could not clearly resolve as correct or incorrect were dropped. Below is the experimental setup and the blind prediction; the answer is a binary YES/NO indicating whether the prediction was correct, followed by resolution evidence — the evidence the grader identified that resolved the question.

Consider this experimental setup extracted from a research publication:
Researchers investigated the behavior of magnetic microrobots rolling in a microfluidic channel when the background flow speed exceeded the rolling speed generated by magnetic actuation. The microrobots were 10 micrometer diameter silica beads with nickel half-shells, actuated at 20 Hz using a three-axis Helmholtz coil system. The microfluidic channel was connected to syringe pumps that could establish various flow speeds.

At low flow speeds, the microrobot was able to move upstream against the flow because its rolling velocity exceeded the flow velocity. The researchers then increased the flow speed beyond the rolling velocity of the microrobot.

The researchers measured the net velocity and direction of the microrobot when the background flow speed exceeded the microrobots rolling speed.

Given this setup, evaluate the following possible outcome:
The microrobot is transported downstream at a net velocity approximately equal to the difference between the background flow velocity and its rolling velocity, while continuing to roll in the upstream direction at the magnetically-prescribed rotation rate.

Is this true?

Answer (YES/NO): YES